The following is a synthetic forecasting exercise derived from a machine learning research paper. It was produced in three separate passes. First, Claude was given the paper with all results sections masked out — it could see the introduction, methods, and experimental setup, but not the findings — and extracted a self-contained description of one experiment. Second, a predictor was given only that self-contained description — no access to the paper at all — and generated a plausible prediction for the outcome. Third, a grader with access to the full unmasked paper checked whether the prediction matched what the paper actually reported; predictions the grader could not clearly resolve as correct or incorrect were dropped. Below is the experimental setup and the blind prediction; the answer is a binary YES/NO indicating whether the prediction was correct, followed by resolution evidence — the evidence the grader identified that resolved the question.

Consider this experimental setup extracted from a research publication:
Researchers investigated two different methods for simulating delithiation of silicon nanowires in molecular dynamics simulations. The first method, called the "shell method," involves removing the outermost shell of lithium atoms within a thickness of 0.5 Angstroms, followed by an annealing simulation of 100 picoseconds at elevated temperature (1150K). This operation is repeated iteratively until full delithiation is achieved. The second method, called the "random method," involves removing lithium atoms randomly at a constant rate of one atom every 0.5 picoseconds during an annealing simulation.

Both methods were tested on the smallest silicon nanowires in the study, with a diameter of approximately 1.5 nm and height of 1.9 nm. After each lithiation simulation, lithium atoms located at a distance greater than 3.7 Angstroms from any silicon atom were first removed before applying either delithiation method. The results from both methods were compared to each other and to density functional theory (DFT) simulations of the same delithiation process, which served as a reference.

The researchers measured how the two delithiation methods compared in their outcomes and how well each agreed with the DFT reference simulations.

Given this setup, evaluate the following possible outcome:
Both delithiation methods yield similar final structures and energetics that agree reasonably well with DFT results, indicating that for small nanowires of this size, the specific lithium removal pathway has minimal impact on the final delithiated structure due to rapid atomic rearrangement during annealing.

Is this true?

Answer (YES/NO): YES